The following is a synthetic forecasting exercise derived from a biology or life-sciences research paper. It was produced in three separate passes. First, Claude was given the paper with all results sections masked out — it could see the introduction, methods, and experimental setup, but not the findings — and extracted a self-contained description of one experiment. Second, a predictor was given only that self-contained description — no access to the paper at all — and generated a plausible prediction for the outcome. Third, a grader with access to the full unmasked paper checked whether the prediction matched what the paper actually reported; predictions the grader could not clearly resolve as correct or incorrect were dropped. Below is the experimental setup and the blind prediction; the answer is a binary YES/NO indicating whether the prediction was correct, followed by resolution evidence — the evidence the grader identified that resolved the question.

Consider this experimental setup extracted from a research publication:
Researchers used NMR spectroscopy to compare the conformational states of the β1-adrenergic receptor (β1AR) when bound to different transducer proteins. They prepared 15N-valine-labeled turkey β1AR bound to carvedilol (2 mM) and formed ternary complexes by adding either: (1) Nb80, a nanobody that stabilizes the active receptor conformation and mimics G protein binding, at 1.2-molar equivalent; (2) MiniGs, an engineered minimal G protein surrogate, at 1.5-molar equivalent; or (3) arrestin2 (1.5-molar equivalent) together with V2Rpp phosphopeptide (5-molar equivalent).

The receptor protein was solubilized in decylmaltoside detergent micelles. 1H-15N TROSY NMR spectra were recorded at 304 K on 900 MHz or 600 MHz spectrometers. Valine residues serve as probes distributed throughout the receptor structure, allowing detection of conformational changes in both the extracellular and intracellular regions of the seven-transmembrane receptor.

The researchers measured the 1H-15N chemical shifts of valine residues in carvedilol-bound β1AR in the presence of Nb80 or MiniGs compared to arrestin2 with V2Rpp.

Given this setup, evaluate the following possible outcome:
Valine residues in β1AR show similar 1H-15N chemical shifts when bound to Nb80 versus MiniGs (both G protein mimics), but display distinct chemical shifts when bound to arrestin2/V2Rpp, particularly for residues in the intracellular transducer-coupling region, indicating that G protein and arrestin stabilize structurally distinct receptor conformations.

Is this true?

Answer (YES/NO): NO